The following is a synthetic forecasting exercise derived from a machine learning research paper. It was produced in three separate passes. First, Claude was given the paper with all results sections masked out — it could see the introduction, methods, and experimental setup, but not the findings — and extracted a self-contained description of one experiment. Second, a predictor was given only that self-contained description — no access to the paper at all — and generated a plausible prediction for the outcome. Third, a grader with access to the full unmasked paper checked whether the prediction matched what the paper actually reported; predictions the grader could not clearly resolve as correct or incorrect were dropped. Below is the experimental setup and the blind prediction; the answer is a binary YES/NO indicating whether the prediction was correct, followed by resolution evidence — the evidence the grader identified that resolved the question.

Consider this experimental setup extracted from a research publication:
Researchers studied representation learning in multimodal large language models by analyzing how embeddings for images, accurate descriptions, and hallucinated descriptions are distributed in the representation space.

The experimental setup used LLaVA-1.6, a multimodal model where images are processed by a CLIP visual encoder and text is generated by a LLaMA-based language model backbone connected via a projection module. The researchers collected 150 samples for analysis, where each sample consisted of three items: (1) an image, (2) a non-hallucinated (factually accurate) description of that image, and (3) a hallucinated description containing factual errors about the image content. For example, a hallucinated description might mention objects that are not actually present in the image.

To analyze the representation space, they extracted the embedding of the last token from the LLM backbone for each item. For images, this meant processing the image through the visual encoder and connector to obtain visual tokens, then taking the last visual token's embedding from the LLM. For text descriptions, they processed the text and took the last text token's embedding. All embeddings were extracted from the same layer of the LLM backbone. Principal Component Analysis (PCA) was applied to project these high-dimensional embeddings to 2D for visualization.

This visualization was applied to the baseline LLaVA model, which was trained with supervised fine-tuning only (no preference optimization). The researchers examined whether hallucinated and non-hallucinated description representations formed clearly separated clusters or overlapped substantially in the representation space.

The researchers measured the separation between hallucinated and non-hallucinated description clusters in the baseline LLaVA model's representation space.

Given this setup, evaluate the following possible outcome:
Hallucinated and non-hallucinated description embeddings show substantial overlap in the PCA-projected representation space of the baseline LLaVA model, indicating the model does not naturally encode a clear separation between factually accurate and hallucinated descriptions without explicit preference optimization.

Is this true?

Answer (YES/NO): YES